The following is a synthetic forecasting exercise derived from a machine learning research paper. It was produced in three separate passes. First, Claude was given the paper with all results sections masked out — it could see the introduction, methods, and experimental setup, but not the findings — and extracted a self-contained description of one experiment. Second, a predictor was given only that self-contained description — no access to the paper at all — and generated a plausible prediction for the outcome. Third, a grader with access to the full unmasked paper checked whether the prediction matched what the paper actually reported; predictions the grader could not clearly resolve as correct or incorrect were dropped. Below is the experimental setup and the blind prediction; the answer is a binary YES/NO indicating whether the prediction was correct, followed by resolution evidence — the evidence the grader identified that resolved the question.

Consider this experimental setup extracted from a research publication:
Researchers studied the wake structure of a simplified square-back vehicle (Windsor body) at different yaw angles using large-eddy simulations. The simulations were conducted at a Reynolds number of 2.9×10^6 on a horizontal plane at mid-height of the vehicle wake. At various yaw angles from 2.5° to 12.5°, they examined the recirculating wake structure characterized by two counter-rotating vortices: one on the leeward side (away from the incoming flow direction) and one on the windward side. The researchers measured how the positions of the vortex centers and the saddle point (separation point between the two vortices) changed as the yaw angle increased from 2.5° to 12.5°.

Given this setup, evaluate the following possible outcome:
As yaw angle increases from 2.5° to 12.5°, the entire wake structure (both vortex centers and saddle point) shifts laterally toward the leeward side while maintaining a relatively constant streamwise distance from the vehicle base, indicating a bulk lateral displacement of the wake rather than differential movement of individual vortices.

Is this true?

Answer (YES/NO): NO